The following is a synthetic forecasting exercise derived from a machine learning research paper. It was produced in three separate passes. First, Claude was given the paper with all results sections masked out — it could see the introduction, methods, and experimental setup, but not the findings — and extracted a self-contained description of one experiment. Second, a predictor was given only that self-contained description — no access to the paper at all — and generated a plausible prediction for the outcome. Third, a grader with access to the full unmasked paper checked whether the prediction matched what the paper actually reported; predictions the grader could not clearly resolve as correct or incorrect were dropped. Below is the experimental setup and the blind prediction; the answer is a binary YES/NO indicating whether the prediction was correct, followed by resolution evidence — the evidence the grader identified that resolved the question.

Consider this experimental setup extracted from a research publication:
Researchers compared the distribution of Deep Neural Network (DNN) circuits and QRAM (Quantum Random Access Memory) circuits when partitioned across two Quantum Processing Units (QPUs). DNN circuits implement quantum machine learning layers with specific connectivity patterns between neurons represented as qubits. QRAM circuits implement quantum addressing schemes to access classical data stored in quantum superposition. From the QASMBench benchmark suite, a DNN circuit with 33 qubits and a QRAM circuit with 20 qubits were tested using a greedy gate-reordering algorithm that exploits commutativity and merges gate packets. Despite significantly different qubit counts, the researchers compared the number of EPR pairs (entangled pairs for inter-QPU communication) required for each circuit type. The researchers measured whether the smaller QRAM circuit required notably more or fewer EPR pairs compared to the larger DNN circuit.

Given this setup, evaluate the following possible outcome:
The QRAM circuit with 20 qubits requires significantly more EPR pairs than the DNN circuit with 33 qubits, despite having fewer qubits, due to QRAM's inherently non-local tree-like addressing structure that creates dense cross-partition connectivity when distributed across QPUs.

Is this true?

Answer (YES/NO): NO